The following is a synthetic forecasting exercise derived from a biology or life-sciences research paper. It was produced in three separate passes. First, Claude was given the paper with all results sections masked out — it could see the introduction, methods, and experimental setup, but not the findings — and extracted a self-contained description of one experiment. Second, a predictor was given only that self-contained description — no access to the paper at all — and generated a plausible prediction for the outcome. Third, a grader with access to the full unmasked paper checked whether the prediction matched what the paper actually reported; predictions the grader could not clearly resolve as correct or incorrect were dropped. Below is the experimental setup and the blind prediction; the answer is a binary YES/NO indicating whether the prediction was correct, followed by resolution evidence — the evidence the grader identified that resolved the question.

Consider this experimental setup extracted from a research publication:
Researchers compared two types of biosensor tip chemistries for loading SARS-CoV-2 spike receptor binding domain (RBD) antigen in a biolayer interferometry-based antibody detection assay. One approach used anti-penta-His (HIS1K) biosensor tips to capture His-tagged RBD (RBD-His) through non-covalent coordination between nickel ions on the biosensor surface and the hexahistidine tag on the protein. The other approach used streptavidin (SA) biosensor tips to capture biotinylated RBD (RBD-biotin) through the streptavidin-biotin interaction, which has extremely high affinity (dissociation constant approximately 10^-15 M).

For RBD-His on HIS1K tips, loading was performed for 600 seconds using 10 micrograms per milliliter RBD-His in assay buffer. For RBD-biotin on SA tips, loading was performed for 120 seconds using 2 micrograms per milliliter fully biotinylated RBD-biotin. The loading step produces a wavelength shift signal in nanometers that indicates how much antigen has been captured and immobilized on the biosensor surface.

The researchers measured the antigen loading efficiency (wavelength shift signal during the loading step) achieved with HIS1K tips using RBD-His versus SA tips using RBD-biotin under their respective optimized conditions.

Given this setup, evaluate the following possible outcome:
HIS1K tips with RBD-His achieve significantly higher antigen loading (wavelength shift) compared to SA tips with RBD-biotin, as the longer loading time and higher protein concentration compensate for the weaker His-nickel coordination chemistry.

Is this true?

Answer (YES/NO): NO